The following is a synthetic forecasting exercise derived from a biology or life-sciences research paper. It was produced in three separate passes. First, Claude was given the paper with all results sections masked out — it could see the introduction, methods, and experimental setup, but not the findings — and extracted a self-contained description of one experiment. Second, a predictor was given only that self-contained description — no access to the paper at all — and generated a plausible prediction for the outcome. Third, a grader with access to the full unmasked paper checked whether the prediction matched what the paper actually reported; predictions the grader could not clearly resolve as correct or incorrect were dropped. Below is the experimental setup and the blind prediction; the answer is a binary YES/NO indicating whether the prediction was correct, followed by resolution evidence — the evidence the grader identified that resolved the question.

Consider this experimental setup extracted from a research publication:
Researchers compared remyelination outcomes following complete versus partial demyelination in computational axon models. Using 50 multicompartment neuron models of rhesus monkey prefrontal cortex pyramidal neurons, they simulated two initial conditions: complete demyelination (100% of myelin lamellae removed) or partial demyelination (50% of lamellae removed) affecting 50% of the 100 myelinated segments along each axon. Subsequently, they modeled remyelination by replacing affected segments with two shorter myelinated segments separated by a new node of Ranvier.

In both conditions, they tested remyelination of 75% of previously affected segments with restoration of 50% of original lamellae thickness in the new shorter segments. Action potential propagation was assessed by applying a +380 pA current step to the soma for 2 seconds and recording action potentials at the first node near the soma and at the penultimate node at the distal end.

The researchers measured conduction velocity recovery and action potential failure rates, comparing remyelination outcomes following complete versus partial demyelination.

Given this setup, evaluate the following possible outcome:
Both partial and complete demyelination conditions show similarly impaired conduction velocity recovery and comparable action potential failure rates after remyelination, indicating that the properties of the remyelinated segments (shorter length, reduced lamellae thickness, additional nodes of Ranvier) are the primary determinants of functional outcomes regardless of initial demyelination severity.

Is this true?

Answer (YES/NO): NO